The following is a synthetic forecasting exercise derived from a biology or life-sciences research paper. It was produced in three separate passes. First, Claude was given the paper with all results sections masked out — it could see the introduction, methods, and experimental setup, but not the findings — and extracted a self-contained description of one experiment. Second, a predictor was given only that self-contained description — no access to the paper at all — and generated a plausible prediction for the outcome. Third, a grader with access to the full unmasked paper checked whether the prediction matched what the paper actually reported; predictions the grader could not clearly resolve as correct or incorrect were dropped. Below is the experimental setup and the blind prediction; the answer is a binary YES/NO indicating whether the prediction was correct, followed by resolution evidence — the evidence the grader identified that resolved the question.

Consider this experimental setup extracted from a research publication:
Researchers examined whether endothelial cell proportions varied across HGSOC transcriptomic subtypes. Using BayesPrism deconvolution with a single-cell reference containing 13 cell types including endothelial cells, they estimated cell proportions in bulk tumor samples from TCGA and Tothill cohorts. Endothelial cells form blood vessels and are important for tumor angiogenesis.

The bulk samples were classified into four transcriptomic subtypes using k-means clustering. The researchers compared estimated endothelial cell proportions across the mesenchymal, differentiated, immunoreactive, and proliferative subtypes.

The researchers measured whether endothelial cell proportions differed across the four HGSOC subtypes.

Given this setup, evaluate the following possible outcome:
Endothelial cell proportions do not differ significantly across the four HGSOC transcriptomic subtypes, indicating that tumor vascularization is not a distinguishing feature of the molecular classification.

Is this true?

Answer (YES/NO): YES